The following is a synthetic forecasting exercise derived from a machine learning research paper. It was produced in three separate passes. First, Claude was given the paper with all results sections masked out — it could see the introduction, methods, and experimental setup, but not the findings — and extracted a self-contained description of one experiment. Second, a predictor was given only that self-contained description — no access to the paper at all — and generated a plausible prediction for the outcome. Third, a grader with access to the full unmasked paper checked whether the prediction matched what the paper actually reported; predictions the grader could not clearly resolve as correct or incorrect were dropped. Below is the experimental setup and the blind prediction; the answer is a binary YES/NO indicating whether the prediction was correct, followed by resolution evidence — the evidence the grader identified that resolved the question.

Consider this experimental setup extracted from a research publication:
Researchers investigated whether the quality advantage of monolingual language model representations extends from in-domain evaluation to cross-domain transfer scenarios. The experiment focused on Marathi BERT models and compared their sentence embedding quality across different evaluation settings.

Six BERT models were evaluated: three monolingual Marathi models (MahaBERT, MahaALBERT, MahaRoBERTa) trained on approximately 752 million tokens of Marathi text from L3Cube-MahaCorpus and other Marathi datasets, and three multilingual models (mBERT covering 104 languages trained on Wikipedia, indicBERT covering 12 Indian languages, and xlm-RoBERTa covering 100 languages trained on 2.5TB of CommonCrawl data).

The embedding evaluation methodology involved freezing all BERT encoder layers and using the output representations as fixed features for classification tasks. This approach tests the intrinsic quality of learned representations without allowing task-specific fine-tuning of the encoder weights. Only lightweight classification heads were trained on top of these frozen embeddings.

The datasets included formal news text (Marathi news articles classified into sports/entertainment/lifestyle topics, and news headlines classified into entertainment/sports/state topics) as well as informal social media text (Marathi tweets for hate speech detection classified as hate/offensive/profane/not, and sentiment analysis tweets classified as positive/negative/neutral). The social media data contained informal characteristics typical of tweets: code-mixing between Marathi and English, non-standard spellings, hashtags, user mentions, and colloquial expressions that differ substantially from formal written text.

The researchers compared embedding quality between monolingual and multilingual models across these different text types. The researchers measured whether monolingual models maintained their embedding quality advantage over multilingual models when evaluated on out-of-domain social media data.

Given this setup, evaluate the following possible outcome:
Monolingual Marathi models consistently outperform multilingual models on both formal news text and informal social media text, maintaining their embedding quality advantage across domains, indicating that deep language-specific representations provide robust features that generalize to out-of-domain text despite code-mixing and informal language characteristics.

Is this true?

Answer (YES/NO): NO